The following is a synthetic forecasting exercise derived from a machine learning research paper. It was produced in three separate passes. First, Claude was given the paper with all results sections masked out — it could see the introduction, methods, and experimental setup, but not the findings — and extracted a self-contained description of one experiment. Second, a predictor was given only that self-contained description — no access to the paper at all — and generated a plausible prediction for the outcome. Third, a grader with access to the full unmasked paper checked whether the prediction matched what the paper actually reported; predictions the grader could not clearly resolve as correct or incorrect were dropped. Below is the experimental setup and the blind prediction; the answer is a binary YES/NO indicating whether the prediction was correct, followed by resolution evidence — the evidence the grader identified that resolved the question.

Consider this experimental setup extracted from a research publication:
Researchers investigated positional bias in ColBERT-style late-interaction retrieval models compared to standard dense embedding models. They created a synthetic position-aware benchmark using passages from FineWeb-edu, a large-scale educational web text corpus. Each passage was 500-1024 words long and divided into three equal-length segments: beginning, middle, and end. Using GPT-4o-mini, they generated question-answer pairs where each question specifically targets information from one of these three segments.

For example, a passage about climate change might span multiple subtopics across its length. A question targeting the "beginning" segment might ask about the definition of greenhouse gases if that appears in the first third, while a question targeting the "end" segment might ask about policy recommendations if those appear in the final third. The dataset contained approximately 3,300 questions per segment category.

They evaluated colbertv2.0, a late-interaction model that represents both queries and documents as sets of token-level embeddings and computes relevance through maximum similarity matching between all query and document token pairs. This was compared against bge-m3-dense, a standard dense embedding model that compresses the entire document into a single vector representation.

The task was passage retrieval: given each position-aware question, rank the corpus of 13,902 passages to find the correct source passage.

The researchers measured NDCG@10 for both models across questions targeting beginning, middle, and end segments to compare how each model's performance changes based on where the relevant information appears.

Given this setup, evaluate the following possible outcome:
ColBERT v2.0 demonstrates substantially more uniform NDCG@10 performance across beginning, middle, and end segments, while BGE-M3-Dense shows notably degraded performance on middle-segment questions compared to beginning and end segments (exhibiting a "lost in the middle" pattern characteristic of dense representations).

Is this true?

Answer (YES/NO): NO